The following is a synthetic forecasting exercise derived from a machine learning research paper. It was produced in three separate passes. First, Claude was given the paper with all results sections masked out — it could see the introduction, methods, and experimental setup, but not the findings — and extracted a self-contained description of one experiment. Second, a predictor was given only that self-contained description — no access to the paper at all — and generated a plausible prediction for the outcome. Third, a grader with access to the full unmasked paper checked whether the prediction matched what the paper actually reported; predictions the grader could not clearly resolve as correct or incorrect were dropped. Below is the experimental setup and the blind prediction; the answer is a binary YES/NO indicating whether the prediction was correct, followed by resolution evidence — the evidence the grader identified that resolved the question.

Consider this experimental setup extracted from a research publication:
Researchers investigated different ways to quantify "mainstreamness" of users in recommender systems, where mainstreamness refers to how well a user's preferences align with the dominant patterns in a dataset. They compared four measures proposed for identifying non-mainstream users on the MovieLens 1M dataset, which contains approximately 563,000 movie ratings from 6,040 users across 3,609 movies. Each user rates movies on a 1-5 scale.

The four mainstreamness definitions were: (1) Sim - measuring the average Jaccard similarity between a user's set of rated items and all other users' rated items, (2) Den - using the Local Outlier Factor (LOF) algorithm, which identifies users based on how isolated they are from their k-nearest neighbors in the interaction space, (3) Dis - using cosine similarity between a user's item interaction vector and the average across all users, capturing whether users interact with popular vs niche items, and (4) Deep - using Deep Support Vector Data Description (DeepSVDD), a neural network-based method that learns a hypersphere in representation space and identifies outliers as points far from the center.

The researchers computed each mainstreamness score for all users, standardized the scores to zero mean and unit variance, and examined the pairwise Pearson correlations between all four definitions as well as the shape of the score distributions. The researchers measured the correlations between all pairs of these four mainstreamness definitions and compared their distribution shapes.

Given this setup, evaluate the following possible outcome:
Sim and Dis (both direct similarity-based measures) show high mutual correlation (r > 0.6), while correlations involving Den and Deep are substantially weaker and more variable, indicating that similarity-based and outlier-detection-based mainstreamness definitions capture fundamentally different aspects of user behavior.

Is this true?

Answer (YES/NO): NO